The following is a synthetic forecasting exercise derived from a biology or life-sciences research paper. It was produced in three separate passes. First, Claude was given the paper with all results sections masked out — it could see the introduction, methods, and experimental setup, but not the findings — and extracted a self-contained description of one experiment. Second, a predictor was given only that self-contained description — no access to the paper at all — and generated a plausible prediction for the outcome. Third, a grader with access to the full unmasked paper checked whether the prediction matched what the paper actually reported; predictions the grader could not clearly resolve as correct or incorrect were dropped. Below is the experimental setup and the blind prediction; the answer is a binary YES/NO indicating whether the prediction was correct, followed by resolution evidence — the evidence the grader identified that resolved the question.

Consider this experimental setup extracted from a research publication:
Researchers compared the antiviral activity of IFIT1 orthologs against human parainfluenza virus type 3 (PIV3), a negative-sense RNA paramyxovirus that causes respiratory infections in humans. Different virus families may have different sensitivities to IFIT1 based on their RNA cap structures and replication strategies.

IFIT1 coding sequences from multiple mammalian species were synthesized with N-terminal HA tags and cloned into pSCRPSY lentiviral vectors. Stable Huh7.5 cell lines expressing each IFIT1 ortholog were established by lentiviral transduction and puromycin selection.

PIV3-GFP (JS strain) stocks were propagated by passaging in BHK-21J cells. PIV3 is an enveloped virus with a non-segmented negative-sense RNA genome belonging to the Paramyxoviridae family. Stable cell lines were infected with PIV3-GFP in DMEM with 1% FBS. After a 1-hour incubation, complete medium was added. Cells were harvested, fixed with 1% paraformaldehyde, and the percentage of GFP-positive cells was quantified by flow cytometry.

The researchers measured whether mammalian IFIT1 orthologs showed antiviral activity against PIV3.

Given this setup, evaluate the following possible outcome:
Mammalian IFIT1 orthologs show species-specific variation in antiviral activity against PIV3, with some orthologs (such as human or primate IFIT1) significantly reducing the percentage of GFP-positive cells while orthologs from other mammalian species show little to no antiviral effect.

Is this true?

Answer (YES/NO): NO